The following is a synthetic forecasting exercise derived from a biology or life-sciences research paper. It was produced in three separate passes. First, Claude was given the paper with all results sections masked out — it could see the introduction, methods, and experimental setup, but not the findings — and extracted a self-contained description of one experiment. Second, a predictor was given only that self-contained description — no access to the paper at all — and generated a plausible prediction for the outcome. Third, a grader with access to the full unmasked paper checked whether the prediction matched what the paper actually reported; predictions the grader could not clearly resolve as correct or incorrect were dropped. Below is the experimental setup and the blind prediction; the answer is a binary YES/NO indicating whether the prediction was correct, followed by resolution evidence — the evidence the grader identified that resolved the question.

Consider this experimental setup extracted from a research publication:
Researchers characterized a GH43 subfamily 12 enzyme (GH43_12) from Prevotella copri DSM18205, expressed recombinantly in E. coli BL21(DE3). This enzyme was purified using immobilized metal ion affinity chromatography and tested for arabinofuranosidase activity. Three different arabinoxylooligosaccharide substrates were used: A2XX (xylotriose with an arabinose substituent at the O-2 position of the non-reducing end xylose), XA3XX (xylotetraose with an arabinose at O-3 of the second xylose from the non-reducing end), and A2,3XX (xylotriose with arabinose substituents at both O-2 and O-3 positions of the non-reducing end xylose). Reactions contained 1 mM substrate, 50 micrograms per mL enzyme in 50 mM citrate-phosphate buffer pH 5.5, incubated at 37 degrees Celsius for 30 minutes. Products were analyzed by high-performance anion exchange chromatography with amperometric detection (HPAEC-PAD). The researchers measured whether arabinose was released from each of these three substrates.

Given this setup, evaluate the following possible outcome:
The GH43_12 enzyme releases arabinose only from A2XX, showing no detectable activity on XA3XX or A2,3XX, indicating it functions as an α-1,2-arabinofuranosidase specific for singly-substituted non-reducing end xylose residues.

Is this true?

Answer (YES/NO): NO